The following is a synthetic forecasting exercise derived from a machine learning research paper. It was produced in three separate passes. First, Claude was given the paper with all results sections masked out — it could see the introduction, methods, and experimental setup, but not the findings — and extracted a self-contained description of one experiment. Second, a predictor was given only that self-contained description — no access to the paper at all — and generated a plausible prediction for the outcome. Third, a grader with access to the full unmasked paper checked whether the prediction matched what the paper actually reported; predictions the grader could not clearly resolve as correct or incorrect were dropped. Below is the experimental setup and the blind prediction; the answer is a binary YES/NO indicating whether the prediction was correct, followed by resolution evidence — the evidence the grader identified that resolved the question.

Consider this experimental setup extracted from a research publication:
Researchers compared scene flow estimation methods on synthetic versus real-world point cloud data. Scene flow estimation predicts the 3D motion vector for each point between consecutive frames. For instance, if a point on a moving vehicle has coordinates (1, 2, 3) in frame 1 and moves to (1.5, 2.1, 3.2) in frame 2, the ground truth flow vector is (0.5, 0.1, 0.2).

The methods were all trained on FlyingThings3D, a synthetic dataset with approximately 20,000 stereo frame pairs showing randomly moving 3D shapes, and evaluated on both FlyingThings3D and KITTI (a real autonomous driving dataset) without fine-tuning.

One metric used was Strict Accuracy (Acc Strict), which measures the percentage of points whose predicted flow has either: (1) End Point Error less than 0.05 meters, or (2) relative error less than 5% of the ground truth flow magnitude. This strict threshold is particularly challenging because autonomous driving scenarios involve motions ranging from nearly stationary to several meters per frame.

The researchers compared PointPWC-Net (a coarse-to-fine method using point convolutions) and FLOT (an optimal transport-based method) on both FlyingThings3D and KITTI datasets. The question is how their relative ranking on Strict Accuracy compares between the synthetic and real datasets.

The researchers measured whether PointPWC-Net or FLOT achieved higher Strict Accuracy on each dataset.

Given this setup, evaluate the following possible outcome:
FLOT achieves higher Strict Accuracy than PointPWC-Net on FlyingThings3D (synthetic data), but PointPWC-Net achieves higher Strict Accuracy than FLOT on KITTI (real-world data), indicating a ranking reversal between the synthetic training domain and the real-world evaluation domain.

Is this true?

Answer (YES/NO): NO